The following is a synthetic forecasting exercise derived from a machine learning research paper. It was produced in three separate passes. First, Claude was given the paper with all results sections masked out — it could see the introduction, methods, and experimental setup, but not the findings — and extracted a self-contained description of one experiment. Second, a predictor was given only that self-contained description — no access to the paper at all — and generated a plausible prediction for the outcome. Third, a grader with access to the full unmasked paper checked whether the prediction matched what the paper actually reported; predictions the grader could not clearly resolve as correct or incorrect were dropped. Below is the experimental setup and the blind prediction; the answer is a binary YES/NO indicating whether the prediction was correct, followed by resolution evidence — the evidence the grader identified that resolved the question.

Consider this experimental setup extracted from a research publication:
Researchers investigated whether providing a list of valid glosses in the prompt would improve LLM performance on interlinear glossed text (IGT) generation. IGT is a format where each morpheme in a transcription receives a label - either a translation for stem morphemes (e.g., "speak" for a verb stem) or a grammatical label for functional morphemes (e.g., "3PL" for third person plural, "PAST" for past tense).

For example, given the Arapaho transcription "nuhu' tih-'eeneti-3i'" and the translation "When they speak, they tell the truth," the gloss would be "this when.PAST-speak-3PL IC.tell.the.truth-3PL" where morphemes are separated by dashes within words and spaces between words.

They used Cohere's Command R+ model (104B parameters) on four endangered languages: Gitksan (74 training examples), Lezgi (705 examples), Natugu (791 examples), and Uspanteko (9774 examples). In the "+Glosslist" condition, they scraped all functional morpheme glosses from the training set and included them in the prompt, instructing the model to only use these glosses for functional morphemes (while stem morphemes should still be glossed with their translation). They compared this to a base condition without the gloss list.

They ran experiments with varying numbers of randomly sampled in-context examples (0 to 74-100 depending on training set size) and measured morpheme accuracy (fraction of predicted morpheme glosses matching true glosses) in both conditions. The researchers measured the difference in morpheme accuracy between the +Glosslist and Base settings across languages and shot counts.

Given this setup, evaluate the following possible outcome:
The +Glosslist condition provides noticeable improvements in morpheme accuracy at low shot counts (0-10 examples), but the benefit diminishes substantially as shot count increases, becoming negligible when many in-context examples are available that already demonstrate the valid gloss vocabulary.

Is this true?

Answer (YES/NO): NO